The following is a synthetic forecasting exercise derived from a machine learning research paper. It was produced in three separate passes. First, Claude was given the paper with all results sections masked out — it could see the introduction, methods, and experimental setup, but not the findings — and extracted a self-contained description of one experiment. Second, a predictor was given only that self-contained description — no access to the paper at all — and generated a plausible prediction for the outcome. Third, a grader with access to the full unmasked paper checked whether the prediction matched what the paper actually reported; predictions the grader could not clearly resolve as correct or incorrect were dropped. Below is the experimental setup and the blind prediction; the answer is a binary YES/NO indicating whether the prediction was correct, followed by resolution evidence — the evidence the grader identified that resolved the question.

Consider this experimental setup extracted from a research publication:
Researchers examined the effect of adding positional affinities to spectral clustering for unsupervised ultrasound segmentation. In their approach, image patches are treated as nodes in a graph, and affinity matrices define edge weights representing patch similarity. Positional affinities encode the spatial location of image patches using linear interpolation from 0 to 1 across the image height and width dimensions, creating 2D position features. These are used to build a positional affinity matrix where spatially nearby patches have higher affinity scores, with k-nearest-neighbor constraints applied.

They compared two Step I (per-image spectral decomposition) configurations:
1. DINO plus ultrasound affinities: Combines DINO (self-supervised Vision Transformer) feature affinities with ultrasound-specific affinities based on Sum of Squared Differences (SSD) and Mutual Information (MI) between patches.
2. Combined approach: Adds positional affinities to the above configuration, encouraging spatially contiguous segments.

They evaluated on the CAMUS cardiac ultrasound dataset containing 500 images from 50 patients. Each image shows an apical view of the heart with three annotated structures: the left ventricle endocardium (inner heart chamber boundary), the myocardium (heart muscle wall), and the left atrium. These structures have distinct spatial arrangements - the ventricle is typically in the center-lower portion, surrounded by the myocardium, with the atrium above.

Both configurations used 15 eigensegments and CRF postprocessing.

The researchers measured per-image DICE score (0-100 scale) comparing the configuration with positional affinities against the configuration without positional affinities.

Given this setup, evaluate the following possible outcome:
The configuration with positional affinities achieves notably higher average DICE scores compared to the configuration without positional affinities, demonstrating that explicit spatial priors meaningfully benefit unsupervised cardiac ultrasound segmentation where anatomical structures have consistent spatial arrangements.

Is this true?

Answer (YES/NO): YES